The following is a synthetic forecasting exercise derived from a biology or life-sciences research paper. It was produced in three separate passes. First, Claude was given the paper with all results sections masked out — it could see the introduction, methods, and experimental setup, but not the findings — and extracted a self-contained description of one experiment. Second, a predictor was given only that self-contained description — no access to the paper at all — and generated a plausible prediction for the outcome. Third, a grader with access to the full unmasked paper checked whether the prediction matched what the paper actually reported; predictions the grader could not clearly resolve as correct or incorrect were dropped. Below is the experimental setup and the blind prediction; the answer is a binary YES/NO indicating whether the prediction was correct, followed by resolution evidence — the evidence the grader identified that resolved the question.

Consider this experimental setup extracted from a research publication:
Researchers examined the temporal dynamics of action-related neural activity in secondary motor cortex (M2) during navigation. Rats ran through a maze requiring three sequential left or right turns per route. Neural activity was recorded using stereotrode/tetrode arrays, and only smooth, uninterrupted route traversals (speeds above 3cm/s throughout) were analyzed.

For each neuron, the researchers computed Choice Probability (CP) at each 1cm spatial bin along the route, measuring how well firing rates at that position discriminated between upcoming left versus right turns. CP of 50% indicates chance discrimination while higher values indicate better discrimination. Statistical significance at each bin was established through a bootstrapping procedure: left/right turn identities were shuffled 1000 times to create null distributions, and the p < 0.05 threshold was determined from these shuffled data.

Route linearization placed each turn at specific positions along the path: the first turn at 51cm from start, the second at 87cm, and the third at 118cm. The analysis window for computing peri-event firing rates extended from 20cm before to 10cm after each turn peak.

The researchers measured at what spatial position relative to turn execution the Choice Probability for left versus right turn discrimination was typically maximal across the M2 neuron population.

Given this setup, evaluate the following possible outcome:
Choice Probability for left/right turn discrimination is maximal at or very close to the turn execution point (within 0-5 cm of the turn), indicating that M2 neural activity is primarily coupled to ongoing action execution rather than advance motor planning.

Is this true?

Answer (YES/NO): YES